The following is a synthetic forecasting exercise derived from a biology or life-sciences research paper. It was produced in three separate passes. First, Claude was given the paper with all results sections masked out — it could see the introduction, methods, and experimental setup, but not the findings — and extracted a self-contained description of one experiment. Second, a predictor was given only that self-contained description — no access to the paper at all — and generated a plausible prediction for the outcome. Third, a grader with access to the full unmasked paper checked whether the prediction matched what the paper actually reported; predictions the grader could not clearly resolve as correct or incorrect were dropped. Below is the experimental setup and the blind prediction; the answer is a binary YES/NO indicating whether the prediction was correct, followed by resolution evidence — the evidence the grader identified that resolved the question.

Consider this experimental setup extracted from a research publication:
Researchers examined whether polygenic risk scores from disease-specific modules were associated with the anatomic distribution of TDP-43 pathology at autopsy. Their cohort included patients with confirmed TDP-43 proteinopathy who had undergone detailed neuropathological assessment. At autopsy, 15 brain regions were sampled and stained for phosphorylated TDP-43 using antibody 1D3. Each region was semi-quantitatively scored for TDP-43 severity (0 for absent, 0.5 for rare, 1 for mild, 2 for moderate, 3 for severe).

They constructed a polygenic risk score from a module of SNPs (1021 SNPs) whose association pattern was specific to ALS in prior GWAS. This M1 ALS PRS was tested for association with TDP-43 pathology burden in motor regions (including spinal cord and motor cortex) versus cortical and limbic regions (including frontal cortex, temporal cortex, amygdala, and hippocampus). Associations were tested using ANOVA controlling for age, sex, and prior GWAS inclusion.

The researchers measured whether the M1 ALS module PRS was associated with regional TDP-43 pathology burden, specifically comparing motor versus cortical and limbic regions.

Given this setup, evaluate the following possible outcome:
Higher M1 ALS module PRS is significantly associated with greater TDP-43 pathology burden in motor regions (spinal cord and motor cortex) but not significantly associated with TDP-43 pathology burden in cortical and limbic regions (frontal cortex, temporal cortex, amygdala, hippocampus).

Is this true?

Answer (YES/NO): NO